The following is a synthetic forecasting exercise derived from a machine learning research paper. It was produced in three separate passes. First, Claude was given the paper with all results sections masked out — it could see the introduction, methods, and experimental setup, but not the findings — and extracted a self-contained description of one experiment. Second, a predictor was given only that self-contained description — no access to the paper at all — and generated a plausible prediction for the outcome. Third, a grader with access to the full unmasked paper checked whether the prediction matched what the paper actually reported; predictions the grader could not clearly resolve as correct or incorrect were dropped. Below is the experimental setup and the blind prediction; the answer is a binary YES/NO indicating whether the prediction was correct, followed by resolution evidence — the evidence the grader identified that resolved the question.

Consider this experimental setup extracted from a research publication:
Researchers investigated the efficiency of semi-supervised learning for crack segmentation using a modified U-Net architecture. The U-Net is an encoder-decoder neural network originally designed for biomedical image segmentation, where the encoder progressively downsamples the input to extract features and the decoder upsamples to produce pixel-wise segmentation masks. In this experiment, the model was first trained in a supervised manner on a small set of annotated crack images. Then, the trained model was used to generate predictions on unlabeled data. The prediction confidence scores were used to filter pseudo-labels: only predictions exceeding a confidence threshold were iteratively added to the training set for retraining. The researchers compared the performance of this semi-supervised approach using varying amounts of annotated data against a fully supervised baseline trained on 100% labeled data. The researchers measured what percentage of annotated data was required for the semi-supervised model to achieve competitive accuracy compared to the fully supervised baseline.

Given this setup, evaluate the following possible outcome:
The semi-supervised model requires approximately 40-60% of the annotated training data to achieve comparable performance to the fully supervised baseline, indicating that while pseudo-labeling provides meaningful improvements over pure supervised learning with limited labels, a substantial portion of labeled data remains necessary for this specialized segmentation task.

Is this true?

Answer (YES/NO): YES